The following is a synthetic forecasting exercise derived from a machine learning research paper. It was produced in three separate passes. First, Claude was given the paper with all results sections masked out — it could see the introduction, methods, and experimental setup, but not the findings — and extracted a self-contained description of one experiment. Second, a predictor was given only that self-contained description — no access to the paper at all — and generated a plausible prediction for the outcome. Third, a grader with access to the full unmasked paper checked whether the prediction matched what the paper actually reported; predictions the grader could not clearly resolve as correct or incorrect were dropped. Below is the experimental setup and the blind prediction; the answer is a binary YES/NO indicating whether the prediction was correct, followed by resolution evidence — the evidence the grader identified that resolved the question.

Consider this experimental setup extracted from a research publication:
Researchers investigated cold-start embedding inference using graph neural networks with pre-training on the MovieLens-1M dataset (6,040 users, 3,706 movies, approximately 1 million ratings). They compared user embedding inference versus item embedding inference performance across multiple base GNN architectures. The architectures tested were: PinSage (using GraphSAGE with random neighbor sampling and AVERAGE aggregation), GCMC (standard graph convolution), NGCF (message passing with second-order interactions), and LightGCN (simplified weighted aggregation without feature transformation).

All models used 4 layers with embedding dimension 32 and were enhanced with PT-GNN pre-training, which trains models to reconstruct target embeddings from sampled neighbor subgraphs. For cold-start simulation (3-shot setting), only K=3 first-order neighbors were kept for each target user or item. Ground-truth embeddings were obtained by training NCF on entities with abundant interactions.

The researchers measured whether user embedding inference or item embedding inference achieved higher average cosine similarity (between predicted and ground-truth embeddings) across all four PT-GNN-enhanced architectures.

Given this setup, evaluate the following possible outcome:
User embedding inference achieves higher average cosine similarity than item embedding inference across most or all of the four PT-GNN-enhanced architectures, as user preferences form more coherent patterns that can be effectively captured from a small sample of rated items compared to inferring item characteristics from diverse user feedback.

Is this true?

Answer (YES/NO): NO